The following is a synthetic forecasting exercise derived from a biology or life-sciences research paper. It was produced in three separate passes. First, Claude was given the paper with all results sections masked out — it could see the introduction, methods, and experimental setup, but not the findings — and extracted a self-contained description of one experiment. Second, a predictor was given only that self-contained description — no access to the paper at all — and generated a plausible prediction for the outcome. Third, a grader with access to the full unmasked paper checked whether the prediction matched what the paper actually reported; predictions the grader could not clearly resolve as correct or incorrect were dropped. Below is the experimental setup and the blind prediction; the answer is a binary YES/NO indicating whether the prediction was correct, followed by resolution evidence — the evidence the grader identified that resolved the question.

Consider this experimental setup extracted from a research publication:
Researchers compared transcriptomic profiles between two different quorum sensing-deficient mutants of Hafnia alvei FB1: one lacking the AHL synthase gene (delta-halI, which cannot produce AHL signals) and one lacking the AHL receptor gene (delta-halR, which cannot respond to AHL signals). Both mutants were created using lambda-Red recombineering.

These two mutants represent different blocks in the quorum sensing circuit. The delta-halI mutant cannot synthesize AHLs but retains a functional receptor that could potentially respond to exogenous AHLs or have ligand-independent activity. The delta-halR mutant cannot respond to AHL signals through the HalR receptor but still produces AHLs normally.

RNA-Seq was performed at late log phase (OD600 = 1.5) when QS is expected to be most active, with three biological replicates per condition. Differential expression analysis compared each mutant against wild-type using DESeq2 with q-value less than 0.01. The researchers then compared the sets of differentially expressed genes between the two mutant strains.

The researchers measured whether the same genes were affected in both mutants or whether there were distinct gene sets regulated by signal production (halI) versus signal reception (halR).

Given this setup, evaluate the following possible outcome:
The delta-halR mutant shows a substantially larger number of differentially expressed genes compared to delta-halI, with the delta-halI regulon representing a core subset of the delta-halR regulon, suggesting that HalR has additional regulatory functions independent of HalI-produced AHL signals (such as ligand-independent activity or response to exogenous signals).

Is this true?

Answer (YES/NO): NO